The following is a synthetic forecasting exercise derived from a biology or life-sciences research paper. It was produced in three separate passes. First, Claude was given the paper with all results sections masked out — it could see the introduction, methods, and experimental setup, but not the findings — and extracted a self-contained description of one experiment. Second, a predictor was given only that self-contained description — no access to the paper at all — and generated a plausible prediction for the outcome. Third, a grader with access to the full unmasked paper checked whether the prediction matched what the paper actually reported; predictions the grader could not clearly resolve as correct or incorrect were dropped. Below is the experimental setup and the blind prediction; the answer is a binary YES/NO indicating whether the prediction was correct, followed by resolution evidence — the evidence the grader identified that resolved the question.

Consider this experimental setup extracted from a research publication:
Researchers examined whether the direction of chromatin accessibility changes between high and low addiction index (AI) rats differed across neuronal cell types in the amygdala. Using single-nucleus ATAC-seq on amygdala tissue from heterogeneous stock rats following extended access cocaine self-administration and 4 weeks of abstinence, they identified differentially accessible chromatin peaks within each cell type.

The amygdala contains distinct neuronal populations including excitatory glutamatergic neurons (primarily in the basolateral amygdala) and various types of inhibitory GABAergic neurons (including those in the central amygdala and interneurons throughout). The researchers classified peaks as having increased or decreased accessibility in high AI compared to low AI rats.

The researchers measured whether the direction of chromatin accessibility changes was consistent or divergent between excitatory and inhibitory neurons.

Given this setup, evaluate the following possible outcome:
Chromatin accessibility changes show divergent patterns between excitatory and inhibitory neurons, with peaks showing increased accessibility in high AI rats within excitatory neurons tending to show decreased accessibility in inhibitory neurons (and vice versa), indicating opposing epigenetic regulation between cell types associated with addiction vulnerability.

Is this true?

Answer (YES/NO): YES